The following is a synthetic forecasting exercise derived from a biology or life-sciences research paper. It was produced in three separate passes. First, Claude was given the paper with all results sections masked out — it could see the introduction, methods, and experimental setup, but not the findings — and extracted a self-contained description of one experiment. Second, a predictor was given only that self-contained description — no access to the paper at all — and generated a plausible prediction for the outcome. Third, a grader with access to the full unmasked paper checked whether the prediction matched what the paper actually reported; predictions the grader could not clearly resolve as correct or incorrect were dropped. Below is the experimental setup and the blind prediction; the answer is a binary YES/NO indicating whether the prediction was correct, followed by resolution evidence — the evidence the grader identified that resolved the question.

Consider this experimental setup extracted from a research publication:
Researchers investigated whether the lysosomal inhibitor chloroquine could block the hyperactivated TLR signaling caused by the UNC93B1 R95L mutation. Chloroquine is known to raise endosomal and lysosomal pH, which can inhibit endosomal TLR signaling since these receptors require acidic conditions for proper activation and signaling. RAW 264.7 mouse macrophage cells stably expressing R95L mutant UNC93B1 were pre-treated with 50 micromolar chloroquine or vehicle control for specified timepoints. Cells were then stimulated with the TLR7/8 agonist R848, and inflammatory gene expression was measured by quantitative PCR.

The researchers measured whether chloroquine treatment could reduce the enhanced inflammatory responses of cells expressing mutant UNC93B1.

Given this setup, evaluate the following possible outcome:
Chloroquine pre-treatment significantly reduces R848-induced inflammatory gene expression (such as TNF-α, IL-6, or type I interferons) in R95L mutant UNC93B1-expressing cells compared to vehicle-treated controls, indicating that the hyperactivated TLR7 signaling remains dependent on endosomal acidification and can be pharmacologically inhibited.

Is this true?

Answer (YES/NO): YES